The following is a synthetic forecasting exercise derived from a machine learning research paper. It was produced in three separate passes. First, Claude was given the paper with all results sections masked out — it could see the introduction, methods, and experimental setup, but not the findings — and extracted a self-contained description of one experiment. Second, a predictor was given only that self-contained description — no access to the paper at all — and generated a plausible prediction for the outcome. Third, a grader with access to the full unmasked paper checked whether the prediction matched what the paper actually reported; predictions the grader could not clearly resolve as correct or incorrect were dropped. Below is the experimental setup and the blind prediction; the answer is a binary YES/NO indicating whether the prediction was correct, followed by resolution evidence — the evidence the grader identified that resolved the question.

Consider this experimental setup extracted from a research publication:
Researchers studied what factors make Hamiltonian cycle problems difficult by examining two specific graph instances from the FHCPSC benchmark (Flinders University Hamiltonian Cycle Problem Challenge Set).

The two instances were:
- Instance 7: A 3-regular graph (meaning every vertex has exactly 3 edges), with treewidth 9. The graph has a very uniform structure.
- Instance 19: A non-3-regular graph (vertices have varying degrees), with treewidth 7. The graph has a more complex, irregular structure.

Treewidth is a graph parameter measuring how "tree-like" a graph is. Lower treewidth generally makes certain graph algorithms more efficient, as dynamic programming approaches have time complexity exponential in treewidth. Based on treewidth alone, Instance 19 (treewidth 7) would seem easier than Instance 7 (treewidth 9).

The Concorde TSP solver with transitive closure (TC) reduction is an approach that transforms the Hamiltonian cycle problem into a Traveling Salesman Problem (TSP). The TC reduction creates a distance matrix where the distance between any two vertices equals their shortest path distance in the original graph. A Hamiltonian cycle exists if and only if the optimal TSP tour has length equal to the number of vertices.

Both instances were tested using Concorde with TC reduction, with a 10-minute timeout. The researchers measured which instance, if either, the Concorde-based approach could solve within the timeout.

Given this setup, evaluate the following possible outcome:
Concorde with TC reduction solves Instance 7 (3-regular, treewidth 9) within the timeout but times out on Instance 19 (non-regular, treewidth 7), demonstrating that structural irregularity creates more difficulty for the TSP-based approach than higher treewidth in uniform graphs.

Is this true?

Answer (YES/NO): YES